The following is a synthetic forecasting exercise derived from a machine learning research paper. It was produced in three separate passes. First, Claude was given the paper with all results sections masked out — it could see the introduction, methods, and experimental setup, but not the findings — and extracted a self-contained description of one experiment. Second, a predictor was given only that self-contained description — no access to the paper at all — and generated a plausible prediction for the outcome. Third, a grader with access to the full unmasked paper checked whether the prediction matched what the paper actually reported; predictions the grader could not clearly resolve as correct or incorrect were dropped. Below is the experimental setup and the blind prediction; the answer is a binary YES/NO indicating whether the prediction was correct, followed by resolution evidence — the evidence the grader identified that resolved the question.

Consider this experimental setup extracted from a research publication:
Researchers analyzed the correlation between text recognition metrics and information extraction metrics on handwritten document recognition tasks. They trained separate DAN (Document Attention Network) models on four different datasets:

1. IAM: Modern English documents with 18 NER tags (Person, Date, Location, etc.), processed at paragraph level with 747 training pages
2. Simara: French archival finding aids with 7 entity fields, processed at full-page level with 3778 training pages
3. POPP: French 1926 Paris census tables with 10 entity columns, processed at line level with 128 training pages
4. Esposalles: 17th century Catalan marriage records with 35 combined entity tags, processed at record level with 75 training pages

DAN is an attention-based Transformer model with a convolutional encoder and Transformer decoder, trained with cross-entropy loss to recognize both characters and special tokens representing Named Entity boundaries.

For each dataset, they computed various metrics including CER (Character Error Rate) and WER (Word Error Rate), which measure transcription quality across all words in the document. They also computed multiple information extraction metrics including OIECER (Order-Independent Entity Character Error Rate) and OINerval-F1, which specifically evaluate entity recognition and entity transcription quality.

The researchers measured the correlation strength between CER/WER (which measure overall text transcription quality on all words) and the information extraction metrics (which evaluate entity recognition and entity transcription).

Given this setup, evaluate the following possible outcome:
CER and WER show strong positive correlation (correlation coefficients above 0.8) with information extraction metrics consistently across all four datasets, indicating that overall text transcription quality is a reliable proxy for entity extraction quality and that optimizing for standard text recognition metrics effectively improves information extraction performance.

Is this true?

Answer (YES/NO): NO